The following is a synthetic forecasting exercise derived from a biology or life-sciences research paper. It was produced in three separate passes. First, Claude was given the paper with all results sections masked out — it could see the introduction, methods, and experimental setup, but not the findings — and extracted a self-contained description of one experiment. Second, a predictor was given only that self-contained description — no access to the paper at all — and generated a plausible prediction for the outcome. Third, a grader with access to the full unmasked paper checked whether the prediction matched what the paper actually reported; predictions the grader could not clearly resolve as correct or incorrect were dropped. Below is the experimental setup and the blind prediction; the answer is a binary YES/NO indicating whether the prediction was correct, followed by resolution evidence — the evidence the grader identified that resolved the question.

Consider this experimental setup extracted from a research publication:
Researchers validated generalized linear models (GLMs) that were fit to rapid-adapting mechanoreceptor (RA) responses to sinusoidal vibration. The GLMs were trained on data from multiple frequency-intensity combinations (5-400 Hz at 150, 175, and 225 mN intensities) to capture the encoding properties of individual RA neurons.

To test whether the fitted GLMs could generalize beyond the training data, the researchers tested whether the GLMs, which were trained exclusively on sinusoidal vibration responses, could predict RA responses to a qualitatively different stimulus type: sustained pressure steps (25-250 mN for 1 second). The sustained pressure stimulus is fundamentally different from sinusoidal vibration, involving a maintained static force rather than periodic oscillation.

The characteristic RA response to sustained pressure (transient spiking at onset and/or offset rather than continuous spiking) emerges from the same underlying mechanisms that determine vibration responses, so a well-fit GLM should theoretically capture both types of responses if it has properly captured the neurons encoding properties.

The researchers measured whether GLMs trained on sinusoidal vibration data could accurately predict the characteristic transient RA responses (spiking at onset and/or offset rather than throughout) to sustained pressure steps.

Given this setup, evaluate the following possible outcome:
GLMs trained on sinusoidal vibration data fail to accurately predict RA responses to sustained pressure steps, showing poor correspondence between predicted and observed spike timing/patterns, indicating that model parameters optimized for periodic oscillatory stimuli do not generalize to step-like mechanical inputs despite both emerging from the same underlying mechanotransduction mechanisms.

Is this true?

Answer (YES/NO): NO